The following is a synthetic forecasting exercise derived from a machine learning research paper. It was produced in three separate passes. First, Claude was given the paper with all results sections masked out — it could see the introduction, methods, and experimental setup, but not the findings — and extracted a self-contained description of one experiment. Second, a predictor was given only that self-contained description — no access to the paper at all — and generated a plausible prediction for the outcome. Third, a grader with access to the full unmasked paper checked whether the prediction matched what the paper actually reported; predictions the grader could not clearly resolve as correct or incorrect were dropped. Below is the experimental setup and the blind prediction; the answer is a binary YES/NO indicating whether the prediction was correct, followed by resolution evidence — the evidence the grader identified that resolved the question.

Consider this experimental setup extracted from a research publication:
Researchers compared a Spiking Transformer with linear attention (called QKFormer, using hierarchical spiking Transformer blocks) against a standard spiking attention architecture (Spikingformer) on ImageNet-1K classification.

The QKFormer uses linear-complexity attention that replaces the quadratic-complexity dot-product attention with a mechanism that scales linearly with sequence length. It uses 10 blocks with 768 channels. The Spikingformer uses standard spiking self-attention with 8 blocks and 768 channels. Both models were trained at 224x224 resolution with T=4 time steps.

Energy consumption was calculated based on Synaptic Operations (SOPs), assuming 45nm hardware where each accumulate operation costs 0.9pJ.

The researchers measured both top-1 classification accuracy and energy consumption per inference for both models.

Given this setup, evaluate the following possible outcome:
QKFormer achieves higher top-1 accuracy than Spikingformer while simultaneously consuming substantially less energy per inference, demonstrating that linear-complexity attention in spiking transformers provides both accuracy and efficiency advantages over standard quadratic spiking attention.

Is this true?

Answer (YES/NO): NO